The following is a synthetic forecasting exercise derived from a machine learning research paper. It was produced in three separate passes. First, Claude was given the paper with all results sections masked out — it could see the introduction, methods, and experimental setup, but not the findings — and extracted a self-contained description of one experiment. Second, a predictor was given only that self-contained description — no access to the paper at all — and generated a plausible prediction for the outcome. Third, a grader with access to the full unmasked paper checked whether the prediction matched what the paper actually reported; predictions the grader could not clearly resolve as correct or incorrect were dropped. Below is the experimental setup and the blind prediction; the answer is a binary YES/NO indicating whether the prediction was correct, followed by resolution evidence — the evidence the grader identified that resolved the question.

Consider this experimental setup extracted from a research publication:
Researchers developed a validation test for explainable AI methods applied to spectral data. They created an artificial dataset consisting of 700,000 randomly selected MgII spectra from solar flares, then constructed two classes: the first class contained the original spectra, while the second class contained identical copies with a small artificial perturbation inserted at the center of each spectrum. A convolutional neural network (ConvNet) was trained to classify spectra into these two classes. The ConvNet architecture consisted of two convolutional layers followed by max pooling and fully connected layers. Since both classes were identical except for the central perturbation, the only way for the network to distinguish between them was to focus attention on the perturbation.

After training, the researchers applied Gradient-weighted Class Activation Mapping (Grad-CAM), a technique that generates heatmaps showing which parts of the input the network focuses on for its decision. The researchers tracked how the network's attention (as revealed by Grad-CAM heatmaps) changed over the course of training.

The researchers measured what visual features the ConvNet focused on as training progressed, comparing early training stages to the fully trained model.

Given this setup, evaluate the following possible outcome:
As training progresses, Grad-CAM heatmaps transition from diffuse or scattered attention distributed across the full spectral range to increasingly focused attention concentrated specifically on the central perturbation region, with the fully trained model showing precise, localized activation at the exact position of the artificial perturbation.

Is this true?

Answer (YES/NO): NO